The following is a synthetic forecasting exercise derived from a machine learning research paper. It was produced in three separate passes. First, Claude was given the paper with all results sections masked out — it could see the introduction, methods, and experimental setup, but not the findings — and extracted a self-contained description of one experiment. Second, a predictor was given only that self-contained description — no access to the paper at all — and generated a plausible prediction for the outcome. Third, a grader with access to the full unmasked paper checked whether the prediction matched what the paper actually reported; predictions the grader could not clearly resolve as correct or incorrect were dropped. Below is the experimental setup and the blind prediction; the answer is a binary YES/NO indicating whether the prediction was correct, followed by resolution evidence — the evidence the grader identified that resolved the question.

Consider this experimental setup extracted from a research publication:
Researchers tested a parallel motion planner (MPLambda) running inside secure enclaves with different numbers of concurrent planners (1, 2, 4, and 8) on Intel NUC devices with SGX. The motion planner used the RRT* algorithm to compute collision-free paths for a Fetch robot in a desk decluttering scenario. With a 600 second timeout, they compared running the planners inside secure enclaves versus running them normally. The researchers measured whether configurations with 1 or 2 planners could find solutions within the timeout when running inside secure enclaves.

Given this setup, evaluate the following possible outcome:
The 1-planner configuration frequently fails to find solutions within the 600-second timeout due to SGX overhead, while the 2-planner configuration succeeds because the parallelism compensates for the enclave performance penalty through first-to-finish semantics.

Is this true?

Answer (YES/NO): NO